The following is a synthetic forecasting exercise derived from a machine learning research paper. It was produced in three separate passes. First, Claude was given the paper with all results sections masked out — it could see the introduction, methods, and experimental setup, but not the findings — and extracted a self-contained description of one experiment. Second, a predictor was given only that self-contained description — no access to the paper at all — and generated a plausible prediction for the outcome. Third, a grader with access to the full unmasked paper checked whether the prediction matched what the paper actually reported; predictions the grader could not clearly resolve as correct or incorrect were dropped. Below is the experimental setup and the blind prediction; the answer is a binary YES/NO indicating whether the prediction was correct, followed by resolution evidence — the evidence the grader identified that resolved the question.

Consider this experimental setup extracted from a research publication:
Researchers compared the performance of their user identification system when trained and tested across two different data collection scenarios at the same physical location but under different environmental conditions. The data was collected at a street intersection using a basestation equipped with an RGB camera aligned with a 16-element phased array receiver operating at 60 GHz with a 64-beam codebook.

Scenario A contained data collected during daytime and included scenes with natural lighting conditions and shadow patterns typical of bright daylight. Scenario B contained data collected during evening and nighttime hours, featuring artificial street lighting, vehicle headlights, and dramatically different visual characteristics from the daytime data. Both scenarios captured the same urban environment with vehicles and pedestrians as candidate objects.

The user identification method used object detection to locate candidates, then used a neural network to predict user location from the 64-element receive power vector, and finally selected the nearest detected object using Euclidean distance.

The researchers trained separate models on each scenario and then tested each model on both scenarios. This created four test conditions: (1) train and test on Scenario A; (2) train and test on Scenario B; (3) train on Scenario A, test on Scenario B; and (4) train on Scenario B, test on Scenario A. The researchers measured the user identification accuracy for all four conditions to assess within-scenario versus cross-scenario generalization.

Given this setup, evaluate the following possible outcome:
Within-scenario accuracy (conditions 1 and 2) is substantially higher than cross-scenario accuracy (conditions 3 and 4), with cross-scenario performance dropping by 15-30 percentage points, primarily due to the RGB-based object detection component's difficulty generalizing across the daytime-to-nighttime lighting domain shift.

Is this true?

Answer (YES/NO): NO